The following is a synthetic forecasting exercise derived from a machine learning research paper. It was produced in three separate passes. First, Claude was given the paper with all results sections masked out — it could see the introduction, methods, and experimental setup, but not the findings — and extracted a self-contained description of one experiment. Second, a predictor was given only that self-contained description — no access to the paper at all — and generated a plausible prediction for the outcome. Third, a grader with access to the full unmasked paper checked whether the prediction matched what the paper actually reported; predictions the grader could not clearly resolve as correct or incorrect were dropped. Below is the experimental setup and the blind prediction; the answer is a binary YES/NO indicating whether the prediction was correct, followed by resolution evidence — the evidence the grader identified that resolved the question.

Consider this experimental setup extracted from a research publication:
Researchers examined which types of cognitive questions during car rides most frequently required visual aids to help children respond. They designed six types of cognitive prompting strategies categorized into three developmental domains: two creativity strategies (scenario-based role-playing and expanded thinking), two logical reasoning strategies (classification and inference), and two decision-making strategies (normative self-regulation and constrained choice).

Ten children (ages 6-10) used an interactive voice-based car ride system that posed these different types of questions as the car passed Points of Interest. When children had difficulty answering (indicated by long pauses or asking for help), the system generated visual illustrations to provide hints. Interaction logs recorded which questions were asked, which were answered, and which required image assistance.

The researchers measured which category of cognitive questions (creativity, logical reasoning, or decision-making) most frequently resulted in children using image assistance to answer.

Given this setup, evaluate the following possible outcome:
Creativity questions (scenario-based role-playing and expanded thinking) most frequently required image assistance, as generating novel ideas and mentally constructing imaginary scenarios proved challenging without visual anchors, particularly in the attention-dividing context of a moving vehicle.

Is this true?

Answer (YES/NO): YES